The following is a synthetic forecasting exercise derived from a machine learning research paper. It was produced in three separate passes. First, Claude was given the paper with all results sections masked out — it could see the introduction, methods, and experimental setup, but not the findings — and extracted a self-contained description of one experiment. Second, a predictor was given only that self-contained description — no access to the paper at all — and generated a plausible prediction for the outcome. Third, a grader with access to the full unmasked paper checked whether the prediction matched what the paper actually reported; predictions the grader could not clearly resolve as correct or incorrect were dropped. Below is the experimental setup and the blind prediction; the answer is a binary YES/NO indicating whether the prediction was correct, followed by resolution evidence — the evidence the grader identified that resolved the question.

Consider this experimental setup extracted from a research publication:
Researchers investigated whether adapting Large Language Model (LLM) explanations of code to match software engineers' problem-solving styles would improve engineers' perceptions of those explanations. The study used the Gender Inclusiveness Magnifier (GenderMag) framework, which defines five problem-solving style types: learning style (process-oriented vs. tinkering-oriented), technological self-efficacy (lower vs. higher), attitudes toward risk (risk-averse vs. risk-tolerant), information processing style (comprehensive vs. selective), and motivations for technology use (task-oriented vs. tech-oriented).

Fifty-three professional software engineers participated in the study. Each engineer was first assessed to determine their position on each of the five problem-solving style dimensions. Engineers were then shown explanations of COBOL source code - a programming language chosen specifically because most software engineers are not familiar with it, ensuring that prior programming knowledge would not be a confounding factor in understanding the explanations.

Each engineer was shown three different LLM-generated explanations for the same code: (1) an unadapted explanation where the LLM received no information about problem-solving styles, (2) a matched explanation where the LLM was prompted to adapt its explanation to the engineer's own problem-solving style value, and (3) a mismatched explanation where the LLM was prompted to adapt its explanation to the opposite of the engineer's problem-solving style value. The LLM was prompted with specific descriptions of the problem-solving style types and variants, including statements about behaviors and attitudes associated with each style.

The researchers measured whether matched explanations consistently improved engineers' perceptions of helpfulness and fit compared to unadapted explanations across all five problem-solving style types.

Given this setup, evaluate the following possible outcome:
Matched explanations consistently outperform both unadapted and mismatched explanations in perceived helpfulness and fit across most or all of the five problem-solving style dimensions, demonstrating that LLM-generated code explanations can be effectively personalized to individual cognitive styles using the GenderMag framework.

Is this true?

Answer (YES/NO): NO